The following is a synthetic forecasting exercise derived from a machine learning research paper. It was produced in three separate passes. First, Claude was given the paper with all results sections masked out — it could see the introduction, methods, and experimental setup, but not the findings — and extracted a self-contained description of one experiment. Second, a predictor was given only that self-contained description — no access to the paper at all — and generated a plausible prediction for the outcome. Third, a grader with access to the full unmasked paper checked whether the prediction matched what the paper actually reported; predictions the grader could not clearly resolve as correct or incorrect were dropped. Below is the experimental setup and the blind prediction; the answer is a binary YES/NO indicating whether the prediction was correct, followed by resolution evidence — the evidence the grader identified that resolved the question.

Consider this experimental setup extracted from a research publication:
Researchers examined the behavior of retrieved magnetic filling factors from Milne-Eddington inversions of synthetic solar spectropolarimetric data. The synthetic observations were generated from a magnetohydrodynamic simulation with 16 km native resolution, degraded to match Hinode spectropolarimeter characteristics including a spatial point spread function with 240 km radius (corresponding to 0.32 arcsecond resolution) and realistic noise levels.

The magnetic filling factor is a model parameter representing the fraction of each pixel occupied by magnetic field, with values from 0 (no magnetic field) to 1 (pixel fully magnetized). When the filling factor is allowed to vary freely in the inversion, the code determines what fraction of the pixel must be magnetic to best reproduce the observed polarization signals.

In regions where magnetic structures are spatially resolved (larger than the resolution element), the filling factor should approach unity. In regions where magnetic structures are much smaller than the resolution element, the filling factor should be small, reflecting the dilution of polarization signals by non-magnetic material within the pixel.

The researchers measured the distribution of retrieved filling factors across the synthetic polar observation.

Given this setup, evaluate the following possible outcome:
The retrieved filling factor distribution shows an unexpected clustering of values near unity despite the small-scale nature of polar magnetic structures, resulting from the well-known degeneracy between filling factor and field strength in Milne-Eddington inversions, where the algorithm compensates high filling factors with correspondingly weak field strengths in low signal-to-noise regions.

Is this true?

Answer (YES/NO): NO